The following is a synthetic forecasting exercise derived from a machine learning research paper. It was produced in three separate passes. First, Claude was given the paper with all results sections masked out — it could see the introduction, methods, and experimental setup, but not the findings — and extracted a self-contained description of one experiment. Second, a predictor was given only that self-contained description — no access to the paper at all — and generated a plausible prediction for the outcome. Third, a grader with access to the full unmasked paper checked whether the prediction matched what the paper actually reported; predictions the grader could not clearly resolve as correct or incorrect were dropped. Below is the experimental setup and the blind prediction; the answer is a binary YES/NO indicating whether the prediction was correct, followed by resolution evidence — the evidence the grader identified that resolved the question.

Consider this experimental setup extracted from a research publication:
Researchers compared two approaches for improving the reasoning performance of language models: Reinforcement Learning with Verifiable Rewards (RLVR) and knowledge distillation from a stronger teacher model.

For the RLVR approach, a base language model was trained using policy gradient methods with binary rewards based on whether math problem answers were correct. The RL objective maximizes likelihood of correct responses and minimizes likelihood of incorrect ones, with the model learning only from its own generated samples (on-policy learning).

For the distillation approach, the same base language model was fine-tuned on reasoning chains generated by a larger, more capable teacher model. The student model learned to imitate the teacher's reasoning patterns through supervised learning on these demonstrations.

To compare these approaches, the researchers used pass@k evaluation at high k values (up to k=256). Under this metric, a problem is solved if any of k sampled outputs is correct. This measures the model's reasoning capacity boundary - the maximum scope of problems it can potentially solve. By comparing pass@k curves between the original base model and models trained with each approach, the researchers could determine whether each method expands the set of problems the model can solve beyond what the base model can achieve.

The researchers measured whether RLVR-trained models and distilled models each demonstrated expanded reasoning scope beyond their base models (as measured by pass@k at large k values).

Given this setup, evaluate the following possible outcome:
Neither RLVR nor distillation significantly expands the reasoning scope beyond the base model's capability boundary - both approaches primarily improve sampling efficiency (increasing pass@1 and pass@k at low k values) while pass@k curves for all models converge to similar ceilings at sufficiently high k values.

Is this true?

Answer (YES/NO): NO